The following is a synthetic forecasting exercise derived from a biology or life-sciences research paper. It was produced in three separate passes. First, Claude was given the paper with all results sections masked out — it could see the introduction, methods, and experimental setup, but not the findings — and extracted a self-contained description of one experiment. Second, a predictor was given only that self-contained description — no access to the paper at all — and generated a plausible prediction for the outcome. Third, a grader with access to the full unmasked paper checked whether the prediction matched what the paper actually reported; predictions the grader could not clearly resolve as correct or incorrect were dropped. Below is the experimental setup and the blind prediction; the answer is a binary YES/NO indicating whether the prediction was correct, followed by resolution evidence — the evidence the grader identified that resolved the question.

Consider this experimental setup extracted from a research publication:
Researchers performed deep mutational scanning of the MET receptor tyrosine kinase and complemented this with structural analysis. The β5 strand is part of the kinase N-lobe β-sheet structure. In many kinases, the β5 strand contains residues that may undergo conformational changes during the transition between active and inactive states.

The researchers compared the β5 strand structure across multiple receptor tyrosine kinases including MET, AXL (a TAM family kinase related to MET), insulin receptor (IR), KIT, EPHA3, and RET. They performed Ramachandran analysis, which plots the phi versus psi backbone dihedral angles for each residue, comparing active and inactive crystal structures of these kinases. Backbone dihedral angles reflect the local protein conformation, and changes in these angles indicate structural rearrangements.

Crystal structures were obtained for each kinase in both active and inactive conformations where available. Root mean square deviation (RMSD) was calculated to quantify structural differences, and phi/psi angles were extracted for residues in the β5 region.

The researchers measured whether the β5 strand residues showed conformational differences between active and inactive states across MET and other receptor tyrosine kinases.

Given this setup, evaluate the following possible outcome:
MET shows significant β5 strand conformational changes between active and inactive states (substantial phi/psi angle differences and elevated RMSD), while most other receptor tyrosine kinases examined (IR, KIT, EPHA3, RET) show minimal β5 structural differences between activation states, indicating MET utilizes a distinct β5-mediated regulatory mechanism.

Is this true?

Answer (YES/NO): NO